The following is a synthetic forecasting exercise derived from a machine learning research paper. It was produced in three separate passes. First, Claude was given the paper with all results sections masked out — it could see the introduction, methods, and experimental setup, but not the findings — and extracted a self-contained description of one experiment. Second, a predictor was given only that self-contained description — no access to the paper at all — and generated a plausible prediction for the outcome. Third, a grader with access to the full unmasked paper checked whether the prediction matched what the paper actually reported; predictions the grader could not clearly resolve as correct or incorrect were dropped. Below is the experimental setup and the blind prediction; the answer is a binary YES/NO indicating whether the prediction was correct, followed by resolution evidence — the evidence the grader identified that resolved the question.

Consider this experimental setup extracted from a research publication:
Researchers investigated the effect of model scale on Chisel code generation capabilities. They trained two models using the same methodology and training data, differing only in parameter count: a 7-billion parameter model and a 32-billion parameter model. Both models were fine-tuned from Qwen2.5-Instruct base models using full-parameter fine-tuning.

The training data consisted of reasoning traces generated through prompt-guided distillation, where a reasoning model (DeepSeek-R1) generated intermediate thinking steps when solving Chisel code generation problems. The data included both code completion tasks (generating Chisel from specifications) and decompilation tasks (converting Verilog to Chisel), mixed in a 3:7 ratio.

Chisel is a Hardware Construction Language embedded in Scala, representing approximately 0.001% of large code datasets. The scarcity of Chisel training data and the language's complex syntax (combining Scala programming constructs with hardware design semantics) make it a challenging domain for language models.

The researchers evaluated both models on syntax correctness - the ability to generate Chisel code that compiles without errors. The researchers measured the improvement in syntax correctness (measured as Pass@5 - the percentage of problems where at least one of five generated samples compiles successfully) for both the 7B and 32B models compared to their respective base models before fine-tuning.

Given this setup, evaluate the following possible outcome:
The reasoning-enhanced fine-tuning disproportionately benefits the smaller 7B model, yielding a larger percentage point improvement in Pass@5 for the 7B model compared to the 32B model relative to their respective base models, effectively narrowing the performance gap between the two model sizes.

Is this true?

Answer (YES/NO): NO